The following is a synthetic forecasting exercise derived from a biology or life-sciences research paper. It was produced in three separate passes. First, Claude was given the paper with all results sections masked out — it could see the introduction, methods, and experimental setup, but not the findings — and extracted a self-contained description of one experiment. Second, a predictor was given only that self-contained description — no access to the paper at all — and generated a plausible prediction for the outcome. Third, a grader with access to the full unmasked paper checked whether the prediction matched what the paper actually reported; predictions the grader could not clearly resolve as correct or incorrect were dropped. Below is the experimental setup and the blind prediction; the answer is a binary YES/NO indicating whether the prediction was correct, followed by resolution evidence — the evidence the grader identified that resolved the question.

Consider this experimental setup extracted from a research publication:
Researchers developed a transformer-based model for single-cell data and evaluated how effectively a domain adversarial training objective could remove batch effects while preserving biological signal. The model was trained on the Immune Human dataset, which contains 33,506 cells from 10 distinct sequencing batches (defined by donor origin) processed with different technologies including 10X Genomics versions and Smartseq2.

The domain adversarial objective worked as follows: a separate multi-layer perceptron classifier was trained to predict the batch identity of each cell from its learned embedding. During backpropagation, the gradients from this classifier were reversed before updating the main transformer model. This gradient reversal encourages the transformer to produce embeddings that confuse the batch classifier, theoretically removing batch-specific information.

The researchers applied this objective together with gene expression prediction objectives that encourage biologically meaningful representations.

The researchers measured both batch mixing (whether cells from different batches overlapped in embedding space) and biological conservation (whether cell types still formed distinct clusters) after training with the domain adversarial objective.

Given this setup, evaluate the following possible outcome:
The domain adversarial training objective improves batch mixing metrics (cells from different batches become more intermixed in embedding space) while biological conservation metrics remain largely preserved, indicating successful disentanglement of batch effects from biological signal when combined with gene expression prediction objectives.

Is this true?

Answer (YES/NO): YES